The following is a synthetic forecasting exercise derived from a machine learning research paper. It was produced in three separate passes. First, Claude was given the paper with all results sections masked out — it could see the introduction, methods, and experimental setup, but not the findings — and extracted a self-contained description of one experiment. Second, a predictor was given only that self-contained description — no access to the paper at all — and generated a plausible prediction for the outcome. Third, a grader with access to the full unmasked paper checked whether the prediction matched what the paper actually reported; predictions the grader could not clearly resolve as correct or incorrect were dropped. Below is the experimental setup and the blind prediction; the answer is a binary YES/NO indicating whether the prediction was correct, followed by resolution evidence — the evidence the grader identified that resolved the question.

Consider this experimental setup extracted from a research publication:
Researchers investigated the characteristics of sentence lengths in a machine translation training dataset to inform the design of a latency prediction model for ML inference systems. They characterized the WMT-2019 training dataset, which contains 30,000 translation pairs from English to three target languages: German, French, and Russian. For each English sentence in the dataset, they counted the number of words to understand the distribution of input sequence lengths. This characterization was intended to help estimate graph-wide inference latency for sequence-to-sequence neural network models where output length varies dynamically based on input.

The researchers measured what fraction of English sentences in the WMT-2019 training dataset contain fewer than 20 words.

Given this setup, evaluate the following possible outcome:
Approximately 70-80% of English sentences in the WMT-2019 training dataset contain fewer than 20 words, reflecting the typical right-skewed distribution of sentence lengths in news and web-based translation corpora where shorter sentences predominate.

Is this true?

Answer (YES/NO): YES